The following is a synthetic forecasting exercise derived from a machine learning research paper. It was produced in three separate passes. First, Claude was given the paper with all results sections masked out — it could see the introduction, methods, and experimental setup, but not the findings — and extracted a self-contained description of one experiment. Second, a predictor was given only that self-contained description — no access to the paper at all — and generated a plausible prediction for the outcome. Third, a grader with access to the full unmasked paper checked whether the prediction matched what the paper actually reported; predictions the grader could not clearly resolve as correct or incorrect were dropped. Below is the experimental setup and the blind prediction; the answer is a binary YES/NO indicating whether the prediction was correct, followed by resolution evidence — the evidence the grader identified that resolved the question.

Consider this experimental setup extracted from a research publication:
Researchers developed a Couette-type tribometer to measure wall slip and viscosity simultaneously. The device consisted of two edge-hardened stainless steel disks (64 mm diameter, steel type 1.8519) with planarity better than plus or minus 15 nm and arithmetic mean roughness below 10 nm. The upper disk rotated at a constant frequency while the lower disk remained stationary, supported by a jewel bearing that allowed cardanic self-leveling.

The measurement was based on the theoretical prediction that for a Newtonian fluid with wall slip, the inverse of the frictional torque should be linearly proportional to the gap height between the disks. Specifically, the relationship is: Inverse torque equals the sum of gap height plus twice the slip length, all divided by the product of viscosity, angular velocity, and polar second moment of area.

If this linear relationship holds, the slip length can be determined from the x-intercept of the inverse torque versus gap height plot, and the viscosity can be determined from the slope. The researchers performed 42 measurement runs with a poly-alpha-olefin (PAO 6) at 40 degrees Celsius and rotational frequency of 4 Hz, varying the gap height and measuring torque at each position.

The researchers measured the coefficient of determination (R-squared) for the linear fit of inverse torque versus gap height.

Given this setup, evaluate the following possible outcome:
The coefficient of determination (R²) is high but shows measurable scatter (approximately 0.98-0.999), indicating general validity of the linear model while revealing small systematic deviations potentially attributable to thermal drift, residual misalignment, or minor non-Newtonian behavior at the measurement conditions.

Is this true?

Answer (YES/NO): NO